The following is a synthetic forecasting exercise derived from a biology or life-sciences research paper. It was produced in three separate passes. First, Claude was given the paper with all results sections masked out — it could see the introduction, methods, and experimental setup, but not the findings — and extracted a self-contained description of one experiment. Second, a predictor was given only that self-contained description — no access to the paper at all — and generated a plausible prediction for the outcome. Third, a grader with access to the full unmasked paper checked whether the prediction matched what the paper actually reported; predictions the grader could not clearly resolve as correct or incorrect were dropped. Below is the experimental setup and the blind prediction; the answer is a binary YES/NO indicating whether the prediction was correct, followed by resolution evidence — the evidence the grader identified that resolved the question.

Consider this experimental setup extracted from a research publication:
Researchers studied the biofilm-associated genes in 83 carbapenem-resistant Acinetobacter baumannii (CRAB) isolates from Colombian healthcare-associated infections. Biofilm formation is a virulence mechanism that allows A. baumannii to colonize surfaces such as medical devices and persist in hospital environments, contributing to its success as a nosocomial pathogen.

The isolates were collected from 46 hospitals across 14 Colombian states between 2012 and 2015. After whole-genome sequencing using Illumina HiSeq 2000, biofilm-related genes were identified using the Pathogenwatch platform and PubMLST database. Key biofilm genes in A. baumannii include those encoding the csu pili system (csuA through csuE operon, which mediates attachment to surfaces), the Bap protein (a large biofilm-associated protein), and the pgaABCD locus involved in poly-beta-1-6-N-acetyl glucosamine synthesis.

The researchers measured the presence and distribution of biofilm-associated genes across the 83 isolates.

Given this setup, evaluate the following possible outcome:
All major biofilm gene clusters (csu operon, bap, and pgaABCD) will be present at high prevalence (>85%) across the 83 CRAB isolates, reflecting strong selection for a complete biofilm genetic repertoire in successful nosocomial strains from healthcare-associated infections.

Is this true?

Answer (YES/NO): NO